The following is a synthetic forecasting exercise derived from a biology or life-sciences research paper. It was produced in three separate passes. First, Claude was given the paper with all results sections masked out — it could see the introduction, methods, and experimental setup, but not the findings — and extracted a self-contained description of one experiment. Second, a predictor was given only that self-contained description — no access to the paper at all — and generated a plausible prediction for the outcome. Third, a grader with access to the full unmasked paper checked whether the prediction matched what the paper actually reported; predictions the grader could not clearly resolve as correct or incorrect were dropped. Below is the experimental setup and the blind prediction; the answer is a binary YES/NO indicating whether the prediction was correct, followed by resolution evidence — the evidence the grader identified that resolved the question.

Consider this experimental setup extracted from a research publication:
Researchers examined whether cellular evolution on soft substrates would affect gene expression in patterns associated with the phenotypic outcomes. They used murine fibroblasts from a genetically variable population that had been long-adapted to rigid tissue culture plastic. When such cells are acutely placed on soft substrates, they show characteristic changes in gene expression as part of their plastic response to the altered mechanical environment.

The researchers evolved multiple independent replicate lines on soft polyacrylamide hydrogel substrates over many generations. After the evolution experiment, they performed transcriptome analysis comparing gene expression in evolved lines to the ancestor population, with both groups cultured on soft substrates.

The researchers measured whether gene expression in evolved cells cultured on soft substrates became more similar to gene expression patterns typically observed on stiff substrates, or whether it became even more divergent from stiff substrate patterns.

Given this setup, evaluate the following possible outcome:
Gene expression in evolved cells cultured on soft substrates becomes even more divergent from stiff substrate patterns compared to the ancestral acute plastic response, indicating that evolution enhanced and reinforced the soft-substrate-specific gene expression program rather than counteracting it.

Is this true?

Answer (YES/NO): NO